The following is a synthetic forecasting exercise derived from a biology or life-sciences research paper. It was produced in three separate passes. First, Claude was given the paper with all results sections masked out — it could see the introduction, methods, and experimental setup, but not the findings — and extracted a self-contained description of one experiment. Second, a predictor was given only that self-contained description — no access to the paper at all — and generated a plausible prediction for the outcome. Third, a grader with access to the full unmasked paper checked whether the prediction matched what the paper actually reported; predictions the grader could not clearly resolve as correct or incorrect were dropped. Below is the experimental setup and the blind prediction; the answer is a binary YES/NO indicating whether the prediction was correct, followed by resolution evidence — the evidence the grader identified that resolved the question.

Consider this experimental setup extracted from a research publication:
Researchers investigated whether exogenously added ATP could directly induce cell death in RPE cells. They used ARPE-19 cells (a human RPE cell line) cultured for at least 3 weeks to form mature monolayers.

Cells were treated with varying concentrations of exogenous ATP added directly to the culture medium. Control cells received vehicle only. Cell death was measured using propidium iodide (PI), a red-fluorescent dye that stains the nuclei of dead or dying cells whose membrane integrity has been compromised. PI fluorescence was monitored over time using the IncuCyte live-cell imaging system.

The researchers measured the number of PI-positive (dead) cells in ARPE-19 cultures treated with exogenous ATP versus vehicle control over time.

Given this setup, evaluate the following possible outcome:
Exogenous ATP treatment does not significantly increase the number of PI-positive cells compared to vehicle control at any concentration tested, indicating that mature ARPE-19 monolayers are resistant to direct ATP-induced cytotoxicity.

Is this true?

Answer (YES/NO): NO